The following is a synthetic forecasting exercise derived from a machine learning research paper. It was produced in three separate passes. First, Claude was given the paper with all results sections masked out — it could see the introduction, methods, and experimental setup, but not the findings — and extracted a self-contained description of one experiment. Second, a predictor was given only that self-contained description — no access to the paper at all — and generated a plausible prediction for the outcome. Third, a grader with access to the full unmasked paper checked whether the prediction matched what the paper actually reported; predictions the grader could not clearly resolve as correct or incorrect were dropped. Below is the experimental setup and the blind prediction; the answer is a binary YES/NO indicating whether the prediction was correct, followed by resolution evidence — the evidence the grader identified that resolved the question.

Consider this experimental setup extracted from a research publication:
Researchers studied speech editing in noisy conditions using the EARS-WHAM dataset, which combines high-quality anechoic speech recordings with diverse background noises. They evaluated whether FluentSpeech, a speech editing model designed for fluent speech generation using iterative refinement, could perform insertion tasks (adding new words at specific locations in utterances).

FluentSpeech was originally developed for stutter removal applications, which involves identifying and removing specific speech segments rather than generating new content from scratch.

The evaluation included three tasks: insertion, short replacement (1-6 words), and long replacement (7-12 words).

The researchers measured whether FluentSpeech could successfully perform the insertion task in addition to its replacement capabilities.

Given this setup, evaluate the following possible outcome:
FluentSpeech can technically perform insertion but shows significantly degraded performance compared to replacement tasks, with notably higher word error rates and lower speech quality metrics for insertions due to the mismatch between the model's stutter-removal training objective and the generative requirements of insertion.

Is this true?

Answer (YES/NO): NO